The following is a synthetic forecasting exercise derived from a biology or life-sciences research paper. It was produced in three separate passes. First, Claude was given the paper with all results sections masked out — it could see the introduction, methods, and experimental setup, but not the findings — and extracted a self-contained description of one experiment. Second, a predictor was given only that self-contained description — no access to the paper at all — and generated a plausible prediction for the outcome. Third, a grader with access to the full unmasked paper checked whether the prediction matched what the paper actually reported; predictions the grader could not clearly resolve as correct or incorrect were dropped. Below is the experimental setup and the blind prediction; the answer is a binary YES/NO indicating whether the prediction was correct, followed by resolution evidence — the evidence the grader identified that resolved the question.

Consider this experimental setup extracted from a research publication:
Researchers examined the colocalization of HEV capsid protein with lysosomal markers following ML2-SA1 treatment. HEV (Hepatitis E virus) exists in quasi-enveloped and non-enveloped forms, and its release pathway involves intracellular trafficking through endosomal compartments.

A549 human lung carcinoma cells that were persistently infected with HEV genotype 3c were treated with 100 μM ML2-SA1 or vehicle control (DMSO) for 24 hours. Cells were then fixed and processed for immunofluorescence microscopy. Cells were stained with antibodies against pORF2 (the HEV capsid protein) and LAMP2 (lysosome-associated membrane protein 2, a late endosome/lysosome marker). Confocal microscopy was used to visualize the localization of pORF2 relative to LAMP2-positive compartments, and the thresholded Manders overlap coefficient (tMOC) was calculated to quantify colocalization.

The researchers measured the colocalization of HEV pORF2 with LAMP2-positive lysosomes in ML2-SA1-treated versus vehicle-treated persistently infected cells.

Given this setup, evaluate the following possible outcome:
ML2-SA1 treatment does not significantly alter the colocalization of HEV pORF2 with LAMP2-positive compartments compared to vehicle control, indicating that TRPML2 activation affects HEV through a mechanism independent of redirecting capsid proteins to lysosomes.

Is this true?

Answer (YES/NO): NO